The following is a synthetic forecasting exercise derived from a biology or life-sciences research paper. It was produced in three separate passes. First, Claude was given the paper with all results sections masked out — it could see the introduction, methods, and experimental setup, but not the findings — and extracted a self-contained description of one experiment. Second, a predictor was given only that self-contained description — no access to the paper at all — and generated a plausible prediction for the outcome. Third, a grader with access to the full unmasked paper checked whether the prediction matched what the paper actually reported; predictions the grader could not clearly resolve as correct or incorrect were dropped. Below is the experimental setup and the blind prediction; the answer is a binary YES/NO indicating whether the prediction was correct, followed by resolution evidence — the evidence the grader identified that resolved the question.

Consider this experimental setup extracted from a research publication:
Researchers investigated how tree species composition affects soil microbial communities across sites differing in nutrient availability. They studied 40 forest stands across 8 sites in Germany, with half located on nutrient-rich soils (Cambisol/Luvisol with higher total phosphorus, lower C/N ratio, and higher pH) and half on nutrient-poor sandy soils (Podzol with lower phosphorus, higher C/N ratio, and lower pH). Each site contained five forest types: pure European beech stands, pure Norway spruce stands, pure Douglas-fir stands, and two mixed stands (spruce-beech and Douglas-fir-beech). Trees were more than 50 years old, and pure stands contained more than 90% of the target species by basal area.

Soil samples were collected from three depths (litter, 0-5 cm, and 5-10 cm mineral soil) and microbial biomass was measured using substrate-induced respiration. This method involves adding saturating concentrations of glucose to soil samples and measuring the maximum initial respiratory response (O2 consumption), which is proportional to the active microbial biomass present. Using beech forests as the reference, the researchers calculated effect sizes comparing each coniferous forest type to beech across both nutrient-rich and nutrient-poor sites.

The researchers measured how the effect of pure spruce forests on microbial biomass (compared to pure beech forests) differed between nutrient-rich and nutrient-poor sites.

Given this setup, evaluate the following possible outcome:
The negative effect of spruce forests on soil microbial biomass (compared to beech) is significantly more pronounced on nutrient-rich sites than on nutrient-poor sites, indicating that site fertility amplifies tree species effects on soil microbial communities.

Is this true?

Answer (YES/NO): NO